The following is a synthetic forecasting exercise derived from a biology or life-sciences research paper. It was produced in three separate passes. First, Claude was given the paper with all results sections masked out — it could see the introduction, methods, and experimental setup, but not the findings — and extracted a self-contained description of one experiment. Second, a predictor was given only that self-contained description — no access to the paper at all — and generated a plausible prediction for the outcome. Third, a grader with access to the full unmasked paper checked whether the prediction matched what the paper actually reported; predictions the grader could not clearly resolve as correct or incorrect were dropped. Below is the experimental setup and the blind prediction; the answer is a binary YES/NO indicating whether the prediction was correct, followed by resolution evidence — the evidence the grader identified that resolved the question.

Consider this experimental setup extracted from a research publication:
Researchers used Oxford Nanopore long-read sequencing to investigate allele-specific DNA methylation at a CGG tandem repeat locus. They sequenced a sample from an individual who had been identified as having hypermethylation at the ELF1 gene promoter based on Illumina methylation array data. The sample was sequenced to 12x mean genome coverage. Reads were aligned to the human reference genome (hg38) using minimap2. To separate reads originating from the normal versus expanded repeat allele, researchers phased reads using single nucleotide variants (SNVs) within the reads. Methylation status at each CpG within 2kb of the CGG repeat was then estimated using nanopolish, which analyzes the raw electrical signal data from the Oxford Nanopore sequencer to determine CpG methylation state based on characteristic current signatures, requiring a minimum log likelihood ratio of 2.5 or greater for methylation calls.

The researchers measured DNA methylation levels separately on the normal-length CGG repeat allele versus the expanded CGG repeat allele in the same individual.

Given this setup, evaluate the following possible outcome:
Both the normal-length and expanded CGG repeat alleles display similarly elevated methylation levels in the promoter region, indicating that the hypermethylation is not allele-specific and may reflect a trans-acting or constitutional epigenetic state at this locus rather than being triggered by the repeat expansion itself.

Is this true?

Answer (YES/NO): NO